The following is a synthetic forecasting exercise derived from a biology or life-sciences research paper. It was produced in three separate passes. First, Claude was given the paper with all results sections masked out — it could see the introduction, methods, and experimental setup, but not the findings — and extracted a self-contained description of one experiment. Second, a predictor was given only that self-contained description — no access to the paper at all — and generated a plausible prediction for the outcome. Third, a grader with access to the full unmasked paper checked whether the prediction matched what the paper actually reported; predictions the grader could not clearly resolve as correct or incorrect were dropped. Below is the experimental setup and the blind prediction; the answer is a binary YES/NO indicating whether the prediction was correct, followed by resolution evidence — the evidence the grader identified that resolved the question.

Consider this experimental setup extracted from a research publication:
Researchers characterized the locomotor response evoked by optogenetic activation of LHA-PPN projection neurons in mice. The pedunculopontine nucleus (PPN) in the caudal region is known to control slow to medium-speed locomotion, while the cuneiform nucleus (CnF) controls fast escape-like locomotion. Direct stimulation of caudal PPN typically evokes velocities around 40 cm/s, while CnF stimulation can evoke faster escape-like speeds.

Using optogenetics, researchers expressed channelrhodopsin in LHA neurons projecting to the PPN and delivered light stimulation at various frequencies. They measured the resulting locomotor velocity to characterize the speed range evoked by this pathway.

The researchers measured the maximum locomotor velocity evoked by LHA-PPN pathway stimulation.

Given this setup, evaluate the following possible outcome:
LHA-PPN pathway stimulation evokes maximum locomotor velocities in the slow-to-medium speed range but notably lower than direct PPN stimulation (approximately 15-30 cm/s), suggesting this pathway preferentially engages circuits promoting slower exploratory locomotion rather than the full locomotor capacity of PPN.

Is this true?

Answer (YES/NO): NO